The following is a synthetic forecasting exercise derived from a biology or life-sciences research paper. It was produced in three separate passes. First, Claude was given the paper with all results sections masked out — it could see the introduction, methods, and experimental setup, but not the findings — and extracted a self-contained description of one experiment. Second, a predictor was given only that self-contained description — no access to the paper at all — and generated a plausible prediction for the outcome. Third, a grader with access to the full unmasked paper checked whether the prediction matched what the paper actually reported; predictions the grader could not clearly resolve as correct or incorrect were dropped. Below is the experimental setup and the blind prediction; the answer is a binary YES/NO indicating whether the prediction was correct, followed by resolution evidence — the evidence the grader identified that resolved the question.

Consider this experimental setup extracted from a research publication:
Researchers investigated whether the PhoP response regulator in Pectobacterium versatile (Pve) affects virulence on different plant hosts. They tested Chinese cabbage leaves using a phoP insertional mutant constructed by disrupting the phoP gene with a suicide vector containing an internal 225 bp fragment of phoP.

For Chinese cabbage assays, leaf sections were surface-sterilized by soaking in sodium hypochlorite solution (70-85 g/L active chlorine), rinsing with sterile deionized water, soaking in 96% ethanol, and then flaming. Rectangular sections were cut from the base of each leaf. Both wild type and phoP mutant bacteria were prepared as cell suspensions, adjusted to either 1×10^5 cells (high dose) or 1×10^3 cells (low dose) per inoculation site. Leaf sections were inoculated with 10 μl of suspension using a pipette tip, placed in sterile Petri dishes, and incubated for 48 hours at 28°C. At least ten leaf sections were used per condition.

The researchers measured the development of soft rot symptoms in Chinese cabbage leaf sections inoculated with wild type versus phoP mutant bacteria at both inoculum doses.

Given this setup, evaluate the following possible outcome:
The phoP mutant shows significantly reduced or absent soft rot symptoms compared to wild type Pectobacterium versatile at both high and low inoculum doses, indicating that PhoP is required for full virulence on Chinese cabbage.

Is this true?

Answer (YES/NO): NO